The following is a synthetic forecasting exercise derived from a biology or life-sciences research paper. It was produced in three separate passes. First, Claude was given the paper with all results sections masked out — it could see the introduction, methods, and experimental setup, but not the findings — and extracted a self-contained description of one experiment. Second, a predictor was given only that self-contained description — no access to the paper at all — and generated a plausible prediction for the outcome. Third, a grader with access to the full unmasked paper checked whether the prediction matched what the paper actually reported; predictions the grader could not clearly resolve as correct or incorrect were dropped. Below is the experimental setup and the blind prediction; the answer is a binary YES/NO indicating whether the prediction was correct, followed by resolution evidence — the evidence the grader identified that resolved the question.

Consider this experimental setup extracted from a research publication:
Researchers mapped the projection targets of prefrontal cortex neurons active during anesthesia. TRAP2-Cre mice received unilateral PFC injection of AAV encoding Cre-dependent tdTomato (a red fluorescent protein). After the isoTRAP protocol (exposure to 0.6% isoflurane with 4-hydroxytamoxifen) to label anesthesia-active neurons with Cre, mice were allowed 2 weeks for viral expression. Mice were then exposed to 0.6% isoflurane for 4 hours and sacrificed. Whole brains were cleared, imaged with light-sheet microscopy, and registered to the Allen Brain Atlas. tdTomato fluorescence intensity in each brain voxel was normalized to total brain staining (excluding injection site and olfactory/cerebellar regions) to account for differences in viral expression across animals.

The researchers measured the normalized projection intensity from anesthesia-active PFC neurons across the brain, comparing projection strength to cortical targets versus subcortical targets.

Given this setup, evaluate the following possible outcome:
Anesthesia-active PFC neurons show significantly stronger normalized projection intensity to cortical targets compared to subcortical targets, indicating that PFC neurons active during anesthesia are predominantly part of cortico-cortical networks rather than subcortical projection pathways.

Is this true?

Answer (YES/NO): NO